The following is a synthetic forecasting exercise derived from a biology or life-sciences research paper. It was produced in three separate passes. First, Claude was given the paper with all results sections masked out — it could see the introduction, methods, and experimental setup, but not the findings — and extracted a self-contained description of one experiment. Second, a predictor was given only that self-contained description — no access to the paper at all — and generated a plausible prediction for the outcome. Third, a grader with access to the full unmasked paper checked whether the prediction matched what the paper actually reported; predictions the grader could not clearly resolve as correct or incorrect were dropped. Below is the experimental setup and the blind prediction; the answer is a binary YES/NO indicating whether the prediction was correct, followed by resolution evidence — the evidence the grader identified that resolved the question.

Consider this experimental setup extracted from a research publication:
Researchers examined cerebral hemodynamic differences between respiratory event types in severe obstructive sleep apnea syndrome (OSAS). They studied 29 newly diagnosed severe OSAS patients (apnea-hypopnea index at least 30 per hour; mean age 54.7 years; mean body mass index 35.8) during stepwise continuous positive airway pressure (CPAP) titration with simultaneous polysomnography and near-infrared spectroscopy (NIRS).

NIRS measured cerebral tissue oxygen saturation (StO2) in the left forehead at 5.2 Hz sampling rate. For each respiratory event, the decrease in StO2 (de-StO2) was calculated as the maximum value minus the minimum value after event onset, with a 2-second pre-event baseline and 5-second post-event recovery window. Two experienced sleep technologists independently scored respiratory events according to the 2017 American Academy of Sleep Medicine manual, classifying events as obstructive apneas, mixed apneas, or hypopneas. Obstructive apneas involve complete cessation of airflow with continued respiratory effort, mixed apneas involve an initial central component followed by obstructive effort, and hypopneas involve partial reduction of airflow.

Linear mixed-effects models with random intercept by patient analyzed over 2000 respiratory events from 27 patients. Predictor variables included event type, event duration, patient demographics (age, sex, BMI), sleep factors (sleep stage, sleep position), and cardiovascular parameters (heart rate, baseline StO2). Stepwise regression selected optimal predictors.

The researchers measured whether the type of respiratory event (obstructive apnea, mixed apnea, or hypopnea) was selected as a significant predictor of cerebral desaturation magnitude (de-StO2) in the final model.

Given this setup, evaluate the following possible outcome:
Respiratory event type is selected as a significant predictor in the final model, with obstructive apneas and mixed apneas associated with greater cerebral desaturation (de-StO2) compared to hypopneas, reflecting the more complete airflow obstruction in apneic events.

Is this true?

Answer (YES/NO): NO